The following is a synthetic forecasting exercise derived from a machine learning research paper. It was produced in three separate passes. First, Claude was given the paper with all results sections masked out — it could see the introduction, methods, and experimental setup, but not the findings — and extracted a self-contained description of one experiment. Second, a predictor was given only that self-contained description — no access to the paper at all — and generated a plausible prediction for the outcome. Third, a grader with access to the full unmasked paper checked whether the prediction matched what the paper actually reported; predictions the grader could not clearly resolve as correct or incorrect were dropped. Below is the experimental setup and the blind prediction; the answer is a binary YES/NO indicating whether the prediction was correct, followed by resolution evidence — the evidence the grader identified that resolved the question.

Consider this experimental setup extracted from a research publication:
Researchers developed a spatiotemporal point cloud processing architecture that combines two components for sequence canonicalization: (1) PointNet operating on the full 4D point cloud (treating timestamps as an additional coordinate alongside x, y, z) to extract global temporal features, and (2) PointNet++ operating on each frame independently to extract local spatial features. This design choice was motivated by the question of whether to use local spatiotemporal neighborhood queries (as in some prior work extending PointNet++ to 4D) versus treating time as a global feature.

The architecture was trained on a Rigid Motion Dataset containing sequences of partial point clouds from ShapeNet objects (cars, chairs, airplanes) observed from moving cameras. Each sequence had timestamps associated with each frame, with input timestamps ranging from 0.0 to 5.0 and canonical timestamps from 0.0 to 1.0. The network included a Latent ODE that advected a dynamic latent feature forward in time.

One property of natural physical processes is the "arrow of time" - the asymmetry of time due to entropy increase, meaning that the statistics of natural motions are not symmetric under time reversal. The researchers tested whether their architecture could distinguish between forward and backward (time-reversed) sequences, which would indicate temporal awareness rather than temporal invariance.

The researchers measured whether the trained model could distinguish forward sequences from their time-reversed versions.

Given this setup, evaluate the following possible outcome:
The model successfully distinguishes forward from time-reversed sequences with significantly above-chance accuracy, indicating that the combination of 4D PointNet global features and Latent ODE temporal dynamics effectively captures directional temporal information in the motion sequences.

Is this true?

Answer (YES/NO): YES